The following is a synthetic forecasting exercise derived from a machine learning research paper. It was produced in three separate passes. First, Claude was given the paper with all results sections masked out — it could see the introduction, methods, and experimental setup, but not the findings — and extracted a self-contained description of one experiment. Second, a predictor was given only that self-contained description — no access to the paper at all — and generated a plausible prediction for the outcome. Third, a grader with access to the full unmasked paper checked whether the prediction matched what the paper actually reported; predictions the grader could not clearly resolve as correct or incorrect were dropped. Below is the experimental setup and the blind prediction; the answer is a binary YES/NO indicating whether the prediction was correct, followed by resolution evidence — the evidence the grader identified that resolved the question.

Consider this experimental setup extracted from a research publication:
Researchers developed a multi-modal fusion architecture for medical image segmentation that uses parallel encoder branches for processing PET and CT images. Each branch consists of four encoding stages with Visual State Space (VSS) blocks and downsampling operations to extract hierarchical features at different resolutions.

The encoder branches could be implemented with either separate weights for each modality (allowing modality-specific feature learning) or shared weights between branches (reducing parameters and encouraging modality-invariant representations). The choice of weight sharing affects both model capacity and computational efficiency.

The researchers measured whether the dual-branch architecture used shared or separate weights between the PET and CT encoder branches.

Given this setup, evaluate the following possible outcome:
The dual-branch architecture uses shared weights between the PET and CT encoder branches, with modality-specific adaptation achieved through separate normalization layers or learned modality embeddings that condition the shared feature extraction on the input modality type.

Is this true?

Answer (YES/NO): NO